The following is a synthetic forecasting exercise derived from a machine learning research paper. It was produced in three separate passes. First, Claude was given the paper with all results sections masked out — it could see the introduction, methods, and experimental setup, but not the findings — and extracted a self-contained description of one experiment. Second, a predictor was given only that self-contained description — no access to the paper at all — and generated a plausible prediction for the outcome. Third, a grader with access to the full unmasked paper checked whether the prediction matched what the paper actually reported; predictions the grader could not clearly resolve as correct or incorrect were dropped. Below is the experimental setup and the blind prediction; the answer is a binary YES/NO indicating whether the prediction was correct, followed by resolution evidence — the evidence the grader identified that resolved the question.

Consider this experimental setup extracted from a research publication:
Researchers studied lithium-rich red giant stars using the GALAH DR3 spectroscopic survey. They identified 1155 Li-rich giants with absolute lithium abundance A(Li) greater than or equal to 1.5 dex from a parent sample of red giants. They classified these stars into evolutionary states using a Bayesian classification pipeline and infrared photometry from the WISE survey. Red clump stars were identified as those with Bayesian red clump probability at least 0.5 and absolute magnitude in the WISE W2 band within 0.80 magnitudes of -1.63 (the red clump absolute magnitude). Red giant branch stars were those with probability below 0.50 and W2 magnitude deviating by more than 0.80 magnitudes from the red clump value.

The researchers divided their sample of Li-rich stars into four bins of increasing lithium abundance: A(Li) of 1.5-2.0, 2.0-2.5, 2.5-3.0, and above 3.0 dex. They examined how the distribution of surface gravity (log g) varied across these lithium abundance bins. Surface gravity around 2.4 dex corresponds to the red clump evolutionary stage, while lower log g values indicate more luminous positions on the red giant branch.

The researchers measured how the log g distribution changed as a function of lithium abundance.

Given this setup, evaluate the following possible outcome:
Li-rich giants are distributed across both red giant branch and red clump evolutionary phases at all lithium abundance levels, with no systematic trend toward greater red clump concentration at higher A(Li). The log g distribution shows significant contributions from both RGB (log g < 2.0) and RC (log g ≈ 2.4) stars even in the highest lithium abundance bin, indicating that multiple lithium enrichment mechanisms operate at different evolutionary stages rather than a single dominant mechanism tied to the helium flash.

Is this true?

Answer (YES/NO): NO